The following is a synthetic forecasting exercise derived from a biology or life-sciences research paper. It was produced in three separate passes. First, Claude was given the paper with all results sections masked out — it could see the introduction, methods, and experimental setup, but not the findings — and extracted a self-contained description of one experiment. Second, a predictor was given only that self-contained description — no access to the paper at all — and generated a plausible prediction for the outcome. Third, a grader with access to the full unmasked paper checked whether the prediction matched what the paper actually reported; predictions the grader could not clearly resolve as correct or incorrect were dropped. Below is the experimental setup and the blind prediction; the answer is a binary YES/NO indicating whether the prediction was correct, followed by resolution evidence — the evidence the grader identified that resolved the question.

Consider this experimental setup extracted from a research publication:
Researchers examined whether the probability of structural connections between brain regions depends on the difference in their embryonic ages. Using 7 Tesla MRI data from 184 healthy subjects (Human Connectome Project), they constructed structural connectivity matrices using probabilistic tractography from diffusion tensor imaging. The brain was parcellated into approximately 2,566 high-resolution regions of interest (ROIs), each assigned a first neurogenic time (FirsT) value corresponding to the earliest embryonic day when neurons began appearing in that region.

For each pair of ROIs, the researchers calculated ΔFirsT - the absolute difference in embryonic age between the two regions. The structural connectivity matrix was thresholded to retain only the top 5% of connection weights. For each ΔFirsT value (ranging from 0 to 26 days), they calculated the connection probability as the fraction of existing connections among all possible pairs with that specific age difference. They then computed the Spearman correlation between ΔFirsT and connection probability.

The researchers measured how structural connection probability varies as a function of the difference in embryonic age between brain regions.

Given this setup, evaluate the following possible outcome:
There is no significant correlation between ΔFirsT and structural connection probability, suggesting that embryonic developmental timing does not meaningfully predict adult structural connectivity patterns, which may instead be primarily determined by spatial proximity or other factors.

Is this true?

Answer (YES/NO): NO